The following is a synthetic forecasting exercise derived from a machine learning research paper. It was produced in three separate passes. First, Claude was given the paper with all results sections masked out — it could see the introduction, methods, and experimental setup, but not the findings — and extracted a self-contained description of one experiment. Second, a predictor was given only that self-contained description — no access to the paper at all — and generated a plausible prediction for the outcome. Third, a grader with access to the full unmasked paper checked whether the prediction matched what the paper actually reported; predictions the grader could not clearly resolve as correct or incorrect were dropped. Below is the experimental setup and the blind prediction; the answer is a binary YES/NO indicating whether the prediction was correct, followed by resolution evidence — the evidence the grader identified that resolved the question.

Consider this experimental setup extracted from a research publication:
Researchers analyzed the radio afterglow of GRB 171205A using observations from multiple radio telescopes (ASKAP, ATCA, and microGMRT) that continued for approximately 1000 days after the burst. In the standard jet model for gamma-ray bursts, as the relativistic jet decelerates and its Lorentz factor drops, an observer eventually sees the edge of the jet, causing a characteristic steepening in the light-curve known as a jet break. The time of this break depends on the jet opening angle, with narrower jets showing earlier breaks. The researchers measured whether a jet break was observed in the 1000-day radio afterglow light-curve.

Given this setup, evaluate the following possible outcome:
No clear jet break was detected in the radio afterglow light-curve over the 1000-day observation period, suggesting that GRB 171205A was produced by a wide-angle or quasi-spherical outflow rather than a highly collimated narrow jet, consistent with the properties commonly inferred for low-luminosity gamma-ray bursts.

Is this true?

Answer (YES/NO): YES